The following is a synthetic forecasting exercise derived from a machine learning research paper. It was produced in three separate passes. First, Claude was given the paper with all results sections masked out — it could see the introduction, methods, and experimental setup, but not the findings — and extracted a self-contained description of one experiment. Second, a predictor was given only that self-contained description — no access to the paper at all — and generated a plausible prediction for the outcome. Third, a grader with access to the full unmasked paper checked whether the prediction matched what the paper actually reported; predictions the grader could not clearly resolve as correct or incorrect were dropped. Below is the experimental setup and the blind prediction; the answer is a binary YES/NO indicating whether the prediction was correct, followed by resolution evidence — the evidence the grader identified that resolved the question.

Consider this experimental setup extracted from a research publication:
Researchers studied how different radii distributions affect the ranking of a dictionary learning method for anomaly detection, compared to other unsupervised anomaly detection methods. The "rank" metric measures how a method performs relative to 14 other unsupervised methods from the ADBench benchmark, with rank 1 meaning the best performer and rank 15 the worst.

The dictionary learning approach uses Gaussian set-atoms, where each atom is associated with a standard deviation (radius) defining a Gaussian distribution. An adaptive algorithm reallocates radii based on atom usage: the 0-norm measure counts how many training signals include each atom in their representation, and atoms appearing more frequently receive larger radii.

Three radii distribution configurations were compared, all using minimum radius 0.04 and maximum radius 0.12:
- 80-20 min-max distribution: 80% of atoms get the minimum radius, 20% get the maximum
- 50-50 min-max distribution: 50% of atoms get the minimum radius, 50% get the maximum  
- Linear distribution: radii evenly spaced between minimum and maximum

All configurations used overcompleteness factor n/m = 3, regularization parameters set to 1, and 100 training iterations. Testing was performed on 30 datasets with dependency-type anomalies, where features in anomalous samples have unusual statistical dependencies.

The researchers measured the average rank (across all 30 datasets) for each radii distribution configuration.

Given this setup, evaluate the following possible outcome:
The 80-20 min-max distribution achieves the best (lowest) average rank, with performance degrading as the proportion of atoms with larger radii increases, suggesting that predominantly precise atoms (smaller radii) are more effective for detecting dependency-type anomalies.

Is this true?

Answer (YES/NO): YES